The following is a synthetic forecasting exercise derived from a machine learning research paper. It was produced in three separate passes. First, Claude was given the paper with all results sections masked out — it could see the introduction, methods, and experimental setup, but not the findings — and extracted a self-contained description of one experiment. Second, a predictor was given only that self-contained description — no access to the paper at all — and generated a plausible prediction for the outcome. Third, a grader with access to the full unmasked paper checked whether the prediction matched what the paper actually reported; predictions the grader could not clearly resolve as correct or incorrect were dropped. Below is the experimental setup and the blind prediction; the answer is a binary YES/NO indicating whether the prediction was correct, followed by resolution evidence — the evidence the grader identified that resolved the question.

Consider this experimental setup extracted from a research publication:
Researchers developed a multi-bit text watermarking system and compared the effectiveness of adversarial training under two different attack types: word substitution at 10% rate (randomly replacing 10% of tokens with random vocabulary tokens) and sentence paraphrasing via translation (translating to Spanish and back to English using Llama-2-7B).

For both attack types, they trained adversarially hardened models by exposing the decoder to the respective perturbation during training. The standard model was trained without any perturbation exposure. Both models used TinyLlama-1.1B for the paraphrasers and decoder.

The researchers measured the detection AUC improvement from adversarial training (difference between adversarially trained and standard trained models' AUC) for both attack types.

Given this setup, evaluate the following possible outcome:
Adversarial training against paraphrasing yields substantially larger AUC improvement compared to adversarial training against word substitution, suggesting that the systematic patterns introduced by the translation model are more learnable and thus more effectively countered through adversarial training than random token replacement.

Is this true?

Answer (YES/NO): YES